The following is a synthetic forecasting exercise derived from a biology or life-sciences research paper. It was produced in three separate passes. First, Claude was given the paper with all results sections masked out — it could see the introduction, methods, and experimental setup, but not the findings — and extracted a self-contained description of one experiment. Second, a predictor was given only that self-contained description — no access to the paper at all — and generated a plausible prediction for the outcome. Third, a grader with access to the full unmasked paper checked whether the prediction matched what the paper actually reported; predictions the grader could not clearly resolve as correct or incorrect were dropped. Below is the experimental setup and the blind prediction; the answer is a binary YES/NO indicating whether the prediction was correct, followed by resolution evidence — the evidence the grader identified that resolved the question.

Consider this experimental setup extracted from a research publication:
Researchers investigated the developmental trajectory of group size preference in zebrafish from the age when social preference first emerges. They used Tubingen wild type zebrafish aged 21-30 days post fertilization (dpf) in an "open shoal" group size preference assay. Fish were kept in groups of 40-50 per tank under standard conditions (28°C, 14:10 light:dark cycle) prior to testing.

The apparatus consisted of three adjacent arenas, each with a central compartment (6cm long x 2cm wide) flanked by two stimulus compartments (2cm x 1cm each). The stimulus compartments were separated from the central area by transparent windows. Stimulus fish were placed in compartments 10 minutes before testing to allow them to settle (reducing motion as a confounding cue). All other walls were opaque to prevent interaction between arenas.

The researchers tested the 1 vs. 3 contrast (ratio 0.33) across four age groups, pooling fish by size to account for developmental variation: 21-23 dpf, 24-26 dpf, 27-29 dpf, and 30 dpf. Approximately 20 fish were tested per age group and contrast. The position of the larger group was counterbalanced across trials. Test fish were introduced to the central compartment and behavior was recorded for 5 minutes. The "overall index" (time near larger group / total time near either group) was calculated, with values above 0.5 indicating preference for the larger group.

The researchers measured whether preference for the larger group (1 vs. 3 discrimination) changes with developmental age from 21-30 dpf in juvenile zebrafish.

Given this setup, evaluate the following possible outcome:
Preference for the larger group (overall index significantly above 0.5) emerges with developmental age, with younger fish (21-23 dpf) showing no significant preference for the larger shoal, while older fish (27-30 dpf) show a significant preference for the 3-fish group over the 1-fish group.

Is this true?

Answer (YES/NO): NO